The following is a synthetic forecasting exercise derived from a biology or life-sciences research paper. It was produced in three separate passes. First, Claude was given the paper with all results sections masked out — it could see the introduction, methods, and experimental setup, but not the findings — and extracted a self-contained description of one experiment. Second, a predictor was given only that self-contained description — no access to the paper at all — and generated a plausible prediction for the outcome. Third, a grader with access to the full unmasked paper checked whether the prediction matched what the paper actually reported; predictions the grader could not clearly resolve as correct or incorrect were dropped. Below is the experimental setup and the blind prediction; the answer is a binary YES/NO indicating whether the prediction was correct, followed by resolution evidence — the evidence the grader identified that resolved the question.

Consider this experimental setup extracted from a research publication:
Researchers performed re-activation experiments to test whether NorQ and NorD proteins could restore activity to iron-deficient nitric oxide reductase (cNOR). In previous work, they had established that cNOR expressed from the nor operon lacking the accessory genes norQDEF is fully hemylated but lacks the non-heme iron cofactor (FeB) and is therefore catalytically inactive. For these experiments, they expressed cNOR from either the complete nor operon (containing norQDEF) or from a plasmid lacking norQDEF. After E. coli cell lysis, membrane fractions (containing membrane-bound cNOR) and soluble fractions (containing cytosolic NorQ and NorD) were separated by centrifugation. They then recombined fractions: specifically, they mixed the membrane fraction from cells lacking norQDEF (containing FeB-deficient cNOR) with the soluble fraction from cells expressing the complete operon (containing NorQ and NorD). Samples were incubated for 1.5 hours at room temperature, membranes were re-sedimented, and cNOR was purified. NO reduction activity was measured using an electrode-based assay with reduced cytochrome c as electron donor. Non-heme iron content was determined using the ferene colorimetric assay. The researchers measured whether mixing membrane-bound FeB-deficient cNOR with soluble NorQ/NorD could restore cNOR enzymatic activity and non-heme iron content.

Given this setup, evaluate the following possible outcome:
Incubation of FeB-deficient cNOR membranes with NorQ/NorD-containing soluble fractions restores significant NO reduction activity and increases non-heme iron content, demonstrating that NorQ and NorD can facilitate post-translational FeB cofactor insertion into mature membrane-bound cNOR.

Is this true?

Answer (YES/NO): NO